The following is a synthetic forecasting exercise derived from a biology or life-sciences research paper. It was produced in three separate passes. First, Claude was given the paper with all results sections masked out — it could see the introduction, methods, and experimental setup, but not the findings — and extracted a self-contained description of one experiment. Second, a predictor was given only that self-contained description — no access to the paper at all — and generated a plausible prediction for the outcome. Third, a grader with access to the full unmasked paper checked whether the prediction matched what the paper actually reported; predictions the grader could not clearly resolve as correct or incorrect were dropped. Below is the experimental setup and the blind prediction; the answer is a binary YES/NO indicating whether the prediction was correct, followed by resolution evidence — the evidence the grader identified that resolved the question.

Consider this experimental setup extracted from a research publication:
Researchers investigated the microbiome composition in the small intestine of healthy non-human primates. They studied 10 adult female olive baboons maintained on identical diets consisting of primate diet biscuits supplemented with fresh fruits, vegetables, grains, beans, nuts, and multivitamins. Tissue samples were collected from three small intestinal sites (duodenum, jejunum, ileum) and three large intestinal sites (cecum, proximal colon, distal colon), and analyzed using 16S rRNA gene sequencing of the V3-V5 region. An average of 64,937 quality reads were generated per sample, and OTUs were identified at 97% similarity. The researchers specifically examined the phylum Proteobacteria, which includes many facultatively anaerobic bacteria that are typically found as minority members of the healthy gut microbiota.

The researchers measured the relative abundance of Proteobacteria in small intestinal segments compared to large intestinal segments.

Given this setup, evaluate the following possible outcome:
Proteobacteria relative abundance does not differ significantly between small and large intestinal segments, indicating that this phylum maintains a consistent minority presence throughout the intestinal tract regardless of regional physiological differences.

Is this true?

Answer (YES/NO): NO